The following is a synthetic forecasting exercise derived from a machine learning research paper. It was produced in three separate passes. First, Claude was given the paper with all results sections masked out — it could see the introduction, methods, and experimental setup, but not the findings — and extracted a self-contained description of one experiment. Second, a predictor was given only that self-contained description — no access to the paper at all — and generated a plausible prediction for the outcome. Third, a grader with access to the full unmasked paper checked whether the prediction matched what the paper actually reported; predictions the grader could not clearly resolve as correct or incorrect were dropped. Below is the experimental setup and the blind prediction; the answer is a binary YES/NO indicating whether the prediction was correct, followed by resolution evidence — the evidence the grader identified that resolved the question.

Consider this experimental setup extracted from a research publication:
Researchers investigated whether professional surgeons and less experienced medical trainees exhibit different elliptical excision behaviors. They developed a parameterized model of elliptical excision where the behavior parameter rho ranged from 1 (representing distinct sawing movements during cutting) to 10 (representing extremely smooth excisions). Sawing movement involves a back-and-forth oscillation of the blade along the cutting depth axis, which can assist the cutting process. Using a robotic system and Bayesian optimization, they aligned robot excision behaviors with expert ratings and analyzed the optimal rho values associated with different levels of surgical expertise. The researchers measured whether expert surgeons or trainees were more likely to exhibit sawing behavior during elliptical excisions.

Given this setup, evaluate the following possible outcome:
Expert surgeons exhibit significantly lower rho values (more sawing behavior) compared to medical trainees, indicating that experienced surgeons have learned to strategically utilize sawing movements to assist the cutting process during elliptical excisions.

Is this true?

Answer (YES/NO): NO